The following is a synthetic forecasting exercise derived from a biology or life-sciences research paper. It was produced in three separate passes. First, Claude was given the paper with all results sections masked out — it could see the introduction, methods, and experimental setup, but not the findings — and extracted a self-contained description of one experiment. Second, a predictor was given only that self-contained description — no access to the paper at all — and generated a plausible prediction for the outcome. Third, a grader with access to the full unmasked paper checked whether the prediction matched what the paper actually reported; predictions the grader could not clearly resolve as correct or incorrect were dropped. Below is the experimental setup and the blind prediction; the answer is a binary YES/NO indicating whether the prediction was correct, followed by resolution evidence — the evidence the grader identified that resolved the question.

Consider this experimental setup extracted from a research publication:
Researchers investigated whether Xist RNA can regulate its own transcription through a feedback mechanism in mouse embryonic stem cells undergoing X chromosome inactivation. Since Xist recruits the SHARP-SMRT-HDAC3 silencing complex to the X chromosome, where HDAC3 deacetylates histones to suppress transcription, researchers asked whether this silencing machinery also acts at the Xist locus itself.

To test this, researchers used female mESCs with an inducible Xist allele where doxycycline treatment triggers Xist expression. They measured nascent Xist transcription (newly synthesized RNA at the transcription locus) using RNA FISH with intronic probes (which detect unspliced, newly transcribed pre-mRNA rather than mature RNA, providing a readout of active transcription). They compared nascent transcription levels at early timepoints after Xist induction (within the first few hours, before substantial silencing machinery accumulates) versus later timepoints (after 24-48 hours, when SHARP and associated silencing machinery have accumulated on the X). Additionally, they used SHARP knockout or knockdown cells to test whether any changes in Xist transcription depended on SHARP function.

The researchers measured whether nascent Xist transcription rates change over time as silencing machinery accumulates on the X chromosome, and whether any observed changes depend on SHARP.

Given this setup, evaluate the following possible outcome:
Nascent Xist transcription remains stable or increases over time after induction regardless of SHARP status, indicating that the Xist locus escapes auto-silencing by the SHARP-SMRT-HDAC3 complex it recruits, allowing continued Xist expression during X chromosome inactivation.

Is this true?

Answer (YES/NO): NO